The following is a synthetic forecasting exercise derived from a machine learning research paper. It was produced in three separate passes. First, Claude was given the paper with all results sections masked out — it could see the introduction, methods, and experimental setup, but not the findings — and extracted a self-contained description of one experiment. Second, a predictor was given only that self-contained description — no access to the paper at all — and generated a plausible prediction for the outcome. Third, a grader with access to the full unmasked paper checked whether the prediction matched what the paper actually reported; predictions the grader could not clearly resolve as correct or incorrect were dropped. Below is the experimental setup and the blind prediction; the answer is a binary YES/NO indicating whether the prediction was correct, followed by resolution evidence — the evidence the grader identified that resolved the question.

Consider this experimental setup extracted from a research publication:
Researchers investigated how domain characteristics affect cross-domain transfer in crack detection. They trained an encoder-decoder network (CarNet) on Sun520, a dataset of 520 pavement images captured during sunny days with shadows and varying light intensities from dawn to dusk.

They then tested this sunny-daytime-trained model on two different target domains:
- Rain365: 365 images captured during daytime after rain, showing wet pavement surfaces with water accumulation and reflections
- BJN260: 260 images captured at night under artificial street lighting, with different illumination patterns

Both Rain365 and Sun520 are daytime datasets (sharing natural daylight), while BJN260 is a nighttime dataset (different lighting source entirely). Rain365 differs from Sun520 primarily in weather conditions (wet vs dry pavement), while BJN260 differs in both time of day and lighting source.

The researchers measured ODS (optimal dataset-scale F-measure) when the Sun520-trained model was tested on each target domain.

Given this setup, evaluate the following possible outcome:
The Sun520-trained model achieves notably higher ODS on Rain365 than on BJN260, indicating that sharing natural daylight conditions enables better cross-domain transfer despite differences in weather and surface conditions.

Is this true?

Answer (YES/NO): YES